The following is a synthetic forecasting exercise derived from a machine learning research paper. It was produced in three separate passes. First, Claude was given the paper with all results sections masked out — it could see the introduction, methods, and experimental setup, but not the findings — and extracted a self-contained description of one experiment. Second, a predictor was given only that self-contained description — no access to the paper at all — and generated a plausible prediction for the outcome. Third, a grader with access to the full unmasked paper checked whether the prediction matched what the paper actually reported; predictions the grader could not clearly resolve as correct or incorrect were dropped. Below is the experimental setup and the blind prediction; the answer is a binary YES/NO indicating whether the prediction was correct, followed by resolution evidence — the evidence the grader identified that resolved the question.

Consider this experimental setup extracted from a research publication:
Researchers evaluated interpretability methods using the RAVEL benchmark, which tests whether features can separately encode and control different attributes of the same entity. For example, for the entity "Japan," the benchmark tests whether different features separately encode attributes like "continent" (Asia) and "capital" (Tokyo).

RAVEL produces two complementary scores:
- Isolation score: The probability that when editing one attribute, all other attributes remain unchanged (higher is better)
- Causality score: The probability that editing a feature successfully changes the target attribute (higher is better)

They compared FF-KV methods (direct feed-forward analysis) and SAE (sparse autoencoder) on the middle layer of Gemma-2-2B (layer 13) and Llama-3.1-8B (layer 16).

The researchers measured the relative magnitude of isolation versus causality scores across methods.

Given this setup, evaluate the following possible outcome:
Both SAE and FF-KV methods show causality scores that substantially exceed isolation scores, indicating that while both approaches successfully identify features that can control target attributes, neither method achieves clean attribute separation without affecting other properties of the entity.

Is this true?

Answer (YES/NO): NO